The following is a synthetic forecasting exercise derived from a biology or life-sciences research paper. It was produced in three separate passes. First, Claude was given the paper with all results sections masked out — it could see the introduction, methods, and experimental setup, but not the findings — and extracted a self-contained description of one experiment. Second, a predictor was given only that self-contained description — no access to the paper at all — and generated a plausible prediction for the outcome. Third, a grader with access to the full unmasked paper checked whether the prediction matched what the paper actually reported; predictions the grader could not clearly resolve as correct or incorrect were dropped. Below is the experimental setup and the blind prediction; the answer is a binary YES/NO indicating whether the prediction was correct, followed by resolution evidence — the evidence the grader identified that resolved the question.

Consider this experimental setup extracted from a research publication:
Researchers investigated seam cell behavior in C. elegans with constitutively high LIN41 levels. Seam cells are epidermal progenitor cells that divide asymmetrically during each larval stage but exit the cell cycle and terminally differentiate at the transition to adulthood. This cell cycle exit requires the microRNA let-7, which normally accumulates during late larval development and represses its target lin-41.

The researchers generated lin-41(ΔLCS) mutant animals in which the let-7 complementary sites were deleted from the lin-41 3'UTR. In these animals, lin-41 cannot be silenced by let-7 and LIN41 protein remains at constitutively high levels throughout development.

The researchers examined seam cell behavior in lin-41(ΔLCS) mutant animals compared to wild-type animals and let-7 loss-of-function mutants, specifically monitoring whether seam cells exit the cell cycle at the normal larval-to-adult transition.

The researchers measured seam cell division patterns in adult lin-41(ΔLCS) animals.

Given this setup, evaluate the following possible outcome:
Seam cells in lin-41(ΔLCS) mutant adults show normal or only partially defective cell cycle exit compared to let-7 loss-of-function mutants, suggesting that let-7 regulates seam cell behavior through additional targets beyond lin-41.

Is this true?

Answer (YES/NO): NO